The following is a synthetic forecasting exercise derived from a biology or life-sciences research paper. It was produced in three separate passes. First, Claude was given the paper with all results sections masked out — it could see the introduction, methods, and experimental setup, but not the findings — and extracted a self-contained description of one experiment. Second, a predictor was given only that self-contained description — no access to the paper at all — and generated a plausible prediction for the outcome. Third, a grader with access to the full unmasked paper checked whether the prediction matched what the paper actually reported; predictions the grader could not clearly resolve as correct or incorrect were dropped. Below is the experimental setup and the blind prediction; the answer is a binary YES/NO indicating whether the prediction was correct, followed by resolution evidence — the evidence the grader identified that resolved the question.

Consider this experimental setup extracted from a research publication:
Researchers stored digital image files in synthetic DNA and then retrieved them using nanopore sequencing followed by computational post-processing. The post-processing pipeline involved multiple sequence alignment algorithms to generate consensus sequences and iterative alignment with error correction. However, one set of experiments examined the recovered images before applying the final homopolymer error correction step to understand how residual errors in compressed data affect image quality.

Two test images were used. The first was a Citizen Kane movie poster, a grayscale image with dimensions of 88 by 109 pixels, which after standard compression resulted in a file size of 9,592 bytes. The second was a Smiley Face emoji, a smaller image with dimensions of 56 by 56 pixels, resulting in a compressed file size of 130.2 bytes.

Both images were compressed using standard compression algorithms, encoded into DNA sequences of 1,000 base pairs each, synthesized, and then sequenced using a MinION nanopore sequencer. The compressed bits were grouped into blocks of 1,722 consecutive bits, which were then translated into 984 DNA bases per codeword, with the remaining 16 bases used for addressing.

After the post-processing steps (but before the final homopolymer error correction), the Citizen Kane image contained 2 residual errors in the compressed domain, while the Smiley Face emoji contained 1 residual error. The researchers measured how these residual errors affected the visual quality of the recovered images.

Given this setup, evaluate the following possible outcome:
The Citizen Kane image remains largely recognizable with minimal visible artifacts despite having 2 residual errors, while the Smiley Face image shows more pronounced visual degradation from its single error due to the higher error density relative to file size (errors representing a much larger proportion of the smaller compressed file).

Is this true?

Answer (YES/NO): NO